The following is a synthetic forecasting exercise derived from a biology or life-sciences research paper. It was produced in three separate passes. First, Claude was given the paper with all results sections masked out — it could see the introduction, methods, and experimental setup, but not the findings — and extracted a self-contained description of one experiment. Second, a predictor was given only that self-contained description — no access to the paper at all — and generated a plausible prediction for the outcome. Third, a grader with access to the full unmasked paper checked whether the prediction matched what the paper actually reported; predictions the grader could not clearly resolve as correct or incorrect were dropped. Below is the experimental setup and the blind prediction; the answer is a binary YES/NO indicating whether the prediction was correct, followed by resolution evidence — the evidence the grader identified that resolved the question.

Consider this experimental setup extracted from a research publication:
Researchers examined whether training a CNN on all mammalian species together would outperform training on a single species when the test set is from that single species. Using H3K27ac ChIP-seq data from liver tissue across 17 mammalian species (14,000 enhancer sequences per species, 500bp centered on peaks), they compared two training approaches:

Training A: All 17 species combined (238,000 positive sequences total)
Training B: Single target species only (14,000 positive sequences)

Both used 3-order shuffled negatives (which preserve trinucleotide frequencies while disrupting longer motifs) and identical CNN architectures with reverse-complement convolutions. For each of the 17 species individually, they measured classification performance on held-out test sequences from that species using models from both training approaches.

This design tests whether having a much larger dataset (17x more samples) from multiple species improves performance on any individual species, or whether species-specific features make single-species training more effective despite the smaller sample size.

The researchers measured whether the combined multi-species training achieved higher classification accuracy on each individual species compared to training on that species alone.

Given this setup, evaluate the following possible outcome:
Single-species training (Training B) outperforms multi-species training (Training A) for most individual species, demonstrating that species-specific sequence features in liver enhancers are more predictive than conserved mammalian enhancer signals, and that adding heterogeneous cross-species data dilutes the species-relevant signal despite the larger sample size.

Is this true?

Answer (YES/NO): NO